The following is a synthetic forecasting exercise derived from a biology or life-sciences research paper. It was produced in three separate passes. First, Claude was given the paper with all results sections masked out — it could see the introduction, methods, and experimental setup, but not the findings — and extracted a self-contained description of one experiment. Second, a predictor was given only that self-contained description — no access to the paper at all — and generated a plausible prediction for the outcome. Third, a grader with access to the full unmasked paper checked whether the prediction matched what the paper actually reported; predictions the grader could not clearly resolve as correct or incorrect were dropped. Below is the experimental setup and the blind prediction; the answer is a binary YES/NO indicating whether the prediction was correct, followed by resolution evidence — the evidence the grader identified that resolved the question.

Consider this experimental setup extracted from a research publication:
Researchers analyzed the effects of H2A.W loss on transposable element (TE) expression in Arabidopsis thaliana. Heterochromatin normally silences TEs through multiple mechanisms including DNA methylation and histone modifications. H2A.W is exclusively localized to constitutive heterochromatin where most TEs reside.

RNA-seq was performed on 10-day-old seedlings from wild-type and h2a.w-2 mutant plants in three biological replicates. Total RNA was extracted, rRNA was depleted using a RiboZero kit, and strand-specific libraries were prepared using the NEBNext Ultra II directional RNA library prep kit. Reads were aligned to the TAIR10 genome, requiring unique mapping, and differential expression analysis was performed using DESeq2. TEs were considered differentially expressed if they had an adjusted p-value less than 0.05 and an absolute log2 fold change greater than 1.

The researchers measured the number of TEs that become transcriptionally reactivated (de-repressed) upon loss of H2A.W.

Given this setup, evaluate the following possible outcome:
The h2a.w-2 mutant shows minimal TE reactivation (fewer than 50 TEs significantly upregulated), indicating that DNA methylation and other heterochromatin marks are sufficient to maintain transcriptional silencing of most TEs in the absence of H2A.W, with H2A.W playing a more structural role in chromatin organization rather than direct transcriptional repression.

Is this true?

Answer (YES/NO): YES